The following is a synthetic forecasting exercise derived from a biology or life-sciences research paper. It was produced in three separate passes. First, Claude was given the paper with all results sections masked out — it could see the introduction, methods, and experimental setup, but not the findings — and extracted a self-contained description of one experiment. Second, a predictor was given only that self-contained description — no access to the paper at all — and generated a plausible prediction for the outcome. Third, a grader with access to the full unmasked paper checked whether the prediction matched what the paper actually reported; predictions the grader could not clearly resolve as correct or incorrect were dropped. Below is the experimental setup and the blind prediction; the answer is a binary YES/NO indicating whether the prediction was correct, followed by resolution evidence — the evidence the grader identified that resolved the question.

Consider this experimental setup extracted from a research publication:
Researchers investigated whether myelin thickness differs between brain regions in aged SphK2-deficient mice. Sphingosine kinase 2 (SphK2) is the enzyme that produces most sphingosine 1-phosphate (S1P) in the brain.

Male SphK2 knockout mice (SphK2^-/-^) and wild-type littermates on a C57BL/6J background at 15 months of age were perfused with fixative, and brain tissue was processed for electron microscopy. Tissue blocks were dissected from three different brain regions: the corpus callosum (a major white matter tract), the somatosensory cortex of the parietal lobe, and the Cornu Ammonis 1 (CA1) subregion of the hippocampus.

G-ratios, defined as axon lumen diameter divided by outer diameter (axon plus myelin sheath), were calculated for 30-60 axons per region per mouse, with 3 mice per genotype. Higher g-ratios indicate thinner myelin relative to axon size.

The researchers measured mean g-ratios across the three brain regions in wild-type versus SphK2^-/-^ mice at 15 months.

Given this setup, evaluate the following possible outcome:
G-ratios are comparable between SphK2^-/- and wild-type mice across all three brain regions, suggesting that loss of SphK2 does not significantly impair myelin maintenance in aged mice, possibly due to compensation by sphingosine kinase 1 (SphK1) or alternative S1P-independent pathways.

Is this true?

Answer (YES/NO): NO